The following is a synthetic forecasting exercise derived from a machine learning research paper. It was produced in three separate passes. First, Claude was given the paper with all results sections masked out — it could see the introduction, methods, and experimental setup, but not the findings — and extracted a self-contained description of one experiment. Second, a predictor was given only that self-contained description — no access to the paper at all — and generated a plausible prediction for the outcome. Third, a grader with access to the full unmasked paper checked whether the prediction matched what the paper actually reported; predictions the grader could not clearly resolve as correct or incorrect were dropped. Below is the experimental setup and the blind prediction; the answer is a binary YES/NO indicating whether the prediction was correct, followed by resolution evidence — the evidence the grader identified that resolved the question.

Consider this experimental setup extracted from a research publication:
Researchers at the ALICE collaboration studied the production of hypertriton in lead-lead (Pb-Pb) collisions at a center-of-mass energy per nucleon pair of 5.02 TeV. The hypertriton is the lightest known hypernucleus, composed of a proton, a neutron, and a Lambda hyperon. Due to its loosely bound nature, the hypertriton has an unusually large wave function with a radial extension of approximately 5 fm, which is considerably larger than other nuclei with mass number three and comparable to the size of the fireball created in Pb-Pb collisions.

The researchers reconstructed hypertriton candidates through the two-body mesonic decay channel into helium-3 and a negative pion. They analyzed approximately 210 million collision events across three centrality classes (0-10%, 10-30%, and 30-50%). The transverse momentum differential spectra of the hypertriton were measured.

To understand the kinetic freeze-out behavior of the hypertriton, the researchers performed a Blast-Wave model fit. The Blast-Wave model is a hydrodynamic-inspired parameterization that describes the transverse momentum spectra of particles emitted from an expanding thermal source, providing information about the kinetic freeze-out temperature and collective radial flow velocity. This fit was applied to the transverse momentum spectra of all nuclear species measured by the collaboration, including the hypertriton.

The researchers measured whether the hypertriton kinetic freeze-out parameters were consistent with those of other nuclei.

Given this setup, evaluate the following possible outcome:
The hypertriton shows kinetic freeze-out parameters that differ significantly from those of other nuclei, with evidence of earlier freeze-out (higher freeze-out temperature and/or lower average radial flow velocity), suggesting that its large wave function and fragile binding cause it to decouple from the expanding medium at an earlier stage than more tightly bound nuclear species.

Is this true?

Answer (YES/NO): NO